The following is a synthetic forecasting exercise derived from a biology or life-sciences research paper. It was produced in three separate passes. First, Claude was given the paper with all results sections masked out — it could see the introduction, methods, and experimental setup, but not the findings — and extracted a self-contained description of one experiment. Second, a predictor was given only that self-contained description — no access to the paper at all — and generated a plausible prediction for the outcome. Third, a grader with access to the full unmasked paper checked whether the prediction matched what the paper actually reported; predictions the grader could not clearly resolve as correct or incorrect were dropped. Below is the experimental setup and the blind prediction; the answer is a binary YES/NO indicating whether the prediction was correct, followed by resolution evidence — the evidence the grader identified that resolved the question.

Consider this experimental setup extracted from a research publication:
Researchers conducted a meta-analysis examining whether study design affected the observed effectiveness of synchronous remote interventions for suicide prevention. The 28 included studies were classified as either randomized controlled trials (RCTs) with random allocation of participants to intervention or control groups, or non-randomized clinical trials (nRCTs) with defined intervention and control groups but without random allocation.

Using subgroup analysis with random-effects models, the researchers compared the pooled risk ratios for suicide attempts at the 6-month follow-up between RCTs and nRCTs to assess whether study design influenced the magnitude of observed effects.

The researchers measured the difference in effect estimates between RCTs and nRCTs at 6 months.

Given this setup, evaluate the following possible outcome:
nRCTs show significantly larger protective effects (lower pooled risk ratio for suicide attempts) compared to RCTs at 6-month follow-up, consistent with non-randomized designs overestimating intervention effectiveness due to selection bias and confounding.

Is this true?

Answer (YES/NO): YES